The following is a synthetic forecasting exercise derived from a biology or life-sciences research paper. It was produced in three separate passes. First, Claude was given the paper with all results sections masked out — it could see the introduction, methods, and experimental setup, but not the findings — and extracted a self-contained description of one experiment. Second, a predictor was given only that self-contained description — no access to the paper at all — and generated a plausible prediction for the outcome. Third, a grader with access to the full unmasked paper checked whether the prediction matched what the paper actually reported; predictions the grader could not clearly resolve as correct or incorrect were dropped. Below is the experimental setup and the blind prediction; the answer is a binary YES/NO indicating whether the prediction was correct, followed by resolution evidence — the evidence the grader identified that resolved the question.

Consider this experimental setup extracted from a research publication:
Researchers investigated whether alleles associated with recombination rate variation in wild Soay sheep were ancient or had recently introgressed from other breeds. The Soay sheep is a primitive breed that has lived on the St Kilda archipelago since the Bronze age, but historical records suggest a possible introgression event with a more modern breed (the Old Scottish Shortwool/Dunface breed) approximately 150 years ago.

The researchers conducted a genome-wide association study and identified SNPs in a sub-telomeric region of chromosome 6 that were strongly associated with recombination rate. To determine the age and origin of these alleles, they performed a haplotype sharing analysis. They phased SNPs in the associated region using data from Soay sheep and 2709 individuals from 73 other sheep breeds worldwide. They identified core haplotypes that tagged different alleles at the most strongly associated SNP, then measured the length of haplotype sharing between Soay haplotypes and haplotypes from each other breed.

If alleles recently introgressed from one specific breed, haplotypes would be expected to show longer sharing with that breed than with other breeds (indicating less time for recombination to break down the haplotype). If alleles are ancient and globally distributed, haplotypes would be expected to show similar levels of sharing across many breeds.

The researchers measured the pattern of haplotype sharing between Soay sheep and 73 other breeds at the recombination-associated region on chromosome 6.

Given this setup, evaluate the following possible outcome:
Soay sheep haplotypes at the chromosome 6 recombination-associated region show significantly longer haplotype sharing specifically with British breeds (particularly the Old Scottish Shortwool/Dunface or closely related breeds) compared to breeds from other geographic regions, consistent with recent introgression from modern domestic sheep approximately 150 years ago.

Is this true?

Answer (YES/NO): NO